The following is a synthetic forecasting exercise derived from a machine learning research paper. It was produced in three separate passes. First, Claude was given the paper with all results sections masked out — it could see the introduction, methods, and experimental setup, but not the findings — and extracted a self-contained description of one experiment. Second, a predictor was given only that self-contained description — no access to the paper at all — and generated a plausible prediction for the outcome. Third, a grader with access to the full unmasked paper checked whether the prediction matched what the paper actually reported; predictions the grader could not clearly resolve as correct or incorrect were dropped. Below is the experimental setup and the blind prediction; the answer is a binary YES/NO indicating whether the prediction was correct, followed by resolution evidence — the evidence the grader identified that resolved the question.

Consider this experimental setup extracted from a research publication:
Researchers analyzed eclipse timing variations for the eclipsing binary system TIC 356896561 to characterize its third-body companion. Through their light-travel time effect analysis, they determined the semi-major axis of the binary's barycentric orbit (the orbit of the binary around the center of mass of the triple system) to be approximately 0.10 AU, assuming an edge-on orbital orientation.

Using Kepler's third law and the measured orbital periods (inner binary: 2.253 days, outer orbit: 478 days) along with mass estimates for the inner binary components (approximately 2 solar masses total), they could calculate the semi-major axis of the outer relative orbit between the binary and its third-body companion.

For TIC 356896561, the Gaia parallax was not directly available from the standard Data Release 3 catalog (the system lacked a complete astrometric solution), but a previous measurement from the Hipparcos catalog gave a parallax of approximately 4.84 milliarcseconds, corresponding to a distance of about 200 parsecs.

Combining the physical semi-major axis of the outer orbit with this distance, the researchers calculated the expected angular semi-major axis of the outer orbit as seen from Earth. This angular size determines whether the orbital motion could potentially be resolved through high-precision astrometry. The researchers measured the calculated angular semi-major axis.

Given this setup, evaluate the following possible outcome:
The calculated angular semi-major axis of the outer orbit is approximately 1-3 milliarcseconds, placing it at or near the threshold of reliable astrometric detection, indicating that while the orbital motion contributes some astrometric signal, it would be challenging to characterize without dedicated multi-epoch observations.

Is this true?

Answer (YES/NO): NO